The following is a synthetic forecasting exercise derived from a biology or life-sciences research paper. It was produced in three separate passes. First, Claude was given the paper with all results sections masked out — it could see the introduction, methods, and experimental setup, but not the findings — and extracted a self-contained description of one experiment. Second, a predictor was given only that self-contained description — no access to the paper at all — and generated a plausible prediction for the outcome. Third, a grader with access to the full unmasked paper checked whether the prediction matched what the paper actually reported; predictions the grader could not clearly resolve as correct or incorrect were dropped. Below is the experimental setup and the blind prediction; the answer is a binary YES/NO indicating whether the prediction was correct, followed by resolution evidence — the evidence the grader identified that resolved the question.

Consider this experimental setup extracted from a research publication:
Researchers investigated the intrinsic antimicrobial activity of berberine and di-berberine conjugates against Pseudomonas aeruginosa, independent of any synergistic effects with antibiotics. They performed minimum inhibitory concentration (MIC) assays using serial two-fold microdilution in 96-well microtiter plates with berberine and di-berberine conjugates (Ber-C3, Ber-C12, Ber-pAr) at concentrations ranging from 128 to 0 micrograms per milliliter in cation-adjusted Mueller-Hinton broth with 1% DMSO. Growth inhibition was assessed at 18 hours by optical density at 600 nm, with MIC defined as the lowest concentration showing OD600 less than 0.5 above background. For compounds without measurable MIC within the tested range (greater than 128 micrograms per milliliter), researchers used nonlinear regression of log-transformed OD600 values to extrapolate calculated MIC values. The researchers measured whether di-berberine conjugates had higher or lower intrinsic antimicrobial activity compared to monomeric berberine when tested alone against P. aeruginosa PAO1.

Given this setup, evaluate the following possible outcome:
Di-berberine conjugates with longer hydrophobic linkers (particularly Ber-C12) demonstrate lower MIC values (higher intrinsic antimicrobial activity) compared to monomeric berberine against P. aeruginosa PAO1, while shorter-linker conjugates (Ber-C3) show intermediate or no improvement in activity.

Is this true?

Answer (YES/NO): NO